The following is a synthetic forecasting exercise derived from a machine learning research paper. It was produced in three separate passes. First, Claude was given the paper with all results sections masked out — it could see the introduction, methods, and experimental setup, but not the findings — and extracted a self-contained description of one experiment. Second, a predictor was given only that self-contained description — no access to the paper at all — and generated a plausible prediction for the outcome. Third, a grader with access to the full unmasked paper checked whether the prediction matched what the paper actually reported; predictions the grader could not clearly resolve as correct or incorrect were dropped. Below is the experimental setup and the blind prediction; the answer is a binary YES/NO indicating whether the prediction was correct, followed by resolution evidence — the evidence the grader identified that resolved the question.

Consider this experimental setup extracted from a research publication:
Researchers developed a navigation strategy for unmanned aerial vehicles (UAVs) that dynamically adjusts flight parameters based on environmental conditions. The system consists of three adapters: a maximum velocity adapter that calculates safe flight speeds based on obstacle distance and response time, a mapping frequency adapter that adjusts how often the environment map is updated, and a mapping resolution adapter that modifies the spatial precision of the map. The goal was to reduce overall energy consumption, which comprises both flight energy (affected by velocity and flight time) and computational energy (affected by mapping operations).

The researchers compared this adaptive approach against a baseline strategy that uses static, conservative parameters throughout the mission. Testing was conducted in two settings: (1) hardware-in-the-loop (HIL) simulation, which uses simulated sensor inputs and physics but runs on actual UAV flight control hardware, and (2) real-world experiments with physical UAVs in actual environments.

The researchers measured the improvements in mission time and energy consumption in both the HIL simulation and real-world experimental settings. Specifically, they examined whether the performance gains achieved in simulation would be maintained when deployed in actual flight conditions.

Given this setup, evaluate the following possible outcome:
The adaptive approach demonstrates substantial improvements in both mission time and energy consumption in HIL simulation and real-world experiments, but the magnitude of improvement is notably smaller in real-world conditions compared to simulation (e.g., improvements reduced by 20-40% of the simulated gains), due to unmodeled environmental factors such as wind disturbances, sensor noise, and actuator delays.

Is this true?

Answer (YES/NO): NO